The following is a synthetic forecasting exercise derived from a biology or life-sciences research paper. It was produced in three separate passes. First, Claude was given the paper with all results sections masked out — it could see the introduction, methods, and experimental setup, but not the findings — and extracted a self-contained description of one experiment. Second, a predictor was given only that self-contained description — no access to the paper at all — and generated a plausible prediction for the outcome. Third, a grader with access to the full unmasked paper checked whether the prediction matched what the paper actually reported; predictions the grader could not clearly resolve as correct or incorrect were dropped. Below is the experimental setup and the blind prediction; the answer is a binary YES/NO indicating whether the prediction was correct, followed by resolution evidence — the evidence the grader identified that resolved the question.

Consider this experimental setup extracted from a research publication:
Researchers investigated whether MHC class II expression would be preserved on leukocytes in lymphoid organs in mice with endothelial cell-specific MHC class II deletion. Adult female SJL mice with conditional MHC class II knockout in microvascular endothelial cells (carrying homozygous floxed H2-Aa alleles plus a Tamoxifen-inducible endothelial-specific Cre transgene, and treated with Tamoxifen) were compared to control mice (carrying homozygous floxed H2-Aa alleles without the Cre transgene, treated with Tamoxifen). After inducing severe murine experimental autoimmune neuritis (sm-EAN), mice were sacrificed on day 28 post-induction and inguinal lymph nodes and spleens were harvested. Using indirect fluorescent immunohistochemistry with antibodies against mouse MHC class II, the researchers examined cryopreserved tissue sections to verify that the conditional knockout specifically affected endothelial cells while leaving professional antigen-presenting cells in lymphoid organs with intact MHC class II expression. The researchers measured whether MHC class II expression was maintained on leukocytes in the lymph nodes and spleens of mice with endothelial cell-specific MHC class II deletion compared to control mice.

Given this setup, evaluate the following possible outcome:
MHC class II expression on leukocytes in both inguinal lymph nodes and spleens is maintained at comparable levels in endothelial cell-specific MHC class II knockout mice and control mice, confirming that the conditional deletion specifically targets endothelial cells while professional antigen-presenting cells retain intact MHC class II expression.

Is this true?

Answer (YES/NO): YES